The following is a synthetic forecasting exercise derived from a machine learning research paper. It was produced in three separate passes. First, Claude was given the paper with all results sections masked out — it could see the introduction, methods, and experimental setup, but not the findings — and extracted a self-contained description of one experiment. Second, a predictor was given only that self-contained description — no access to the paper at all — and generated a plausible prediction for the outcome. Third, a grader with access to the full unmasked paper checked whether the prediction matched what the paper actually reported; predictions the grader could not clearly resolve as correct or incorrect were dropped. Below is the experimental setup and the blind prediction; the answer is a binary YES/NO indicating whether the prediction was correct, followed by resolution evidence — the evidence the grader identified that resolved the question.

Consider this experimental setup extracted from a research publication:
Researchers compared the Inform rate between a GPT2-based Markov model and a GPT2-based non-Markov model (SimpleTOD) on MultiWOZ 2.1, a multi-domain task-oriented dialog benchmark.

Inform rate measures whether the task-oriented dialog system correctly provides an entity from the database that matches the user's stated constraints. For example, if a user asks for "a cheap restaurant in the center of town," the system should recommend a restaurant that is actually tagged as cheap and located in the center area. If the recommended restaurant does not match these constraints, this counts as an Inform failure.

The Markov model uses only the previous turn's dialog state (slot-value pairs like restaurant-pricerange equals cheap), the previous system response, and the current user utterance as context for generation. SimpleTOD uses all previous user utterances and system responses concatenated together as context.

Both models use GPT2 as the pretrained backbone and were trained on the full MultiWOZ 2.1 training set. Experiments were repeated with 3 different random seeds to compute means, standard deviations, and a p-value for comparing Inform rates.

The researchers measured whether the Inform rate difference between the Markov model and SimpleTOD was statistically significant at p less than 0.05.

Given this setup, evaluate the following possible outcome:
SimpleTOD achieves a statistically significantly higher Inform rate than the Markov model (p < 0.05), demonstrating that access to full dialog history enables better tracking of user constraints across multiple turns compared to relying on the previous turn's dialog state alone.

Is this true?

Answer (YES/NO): NO